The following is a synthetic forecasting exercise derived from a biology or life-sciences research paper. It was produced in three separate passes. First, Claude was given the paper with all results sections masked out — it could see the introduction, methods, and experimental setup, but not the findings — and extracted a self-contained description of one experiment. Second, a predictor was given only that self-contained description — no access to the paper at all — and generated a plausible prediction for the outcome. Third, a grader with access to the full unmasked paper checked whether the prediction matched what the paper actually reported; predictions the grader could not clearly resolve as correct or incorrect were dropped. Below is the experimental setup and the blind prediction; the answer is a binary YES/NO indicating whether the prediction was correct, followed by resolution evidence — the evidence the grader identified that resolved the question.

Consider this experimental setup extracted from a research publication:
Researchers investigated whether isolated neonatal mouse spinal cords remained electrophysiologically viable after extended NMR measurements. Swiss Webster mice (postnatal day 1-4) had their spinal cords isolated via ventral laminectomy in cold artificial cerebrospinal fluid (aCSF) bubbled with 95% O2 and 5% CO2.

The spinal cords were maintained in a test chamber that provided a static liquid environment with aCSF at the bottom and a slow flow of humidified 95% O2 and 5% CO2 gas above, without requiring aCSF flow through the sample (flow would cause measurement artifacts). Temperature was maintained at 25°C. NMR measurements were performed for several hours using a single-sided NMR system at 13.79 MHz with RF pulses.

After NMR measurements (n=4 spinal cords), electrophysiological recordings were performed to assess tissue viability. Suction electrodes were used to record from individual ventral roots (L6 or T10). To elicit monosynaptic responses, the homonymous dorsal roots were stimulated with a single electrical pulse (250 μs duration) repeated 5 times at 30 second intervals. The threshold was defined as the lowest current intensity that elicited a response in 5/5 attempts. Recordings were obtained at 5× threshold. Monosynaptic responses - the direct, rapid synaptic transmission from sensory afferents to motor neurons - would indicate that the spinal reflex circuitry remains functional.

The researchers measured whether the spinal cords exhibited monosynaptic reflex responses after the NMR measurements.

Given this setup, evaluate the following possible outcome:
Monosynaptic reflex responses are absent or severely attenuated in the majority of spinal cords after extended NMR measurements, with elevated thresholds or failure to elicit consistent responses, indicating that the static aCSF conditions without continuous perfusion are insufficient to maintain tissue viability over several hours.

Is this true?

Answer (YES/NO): NO